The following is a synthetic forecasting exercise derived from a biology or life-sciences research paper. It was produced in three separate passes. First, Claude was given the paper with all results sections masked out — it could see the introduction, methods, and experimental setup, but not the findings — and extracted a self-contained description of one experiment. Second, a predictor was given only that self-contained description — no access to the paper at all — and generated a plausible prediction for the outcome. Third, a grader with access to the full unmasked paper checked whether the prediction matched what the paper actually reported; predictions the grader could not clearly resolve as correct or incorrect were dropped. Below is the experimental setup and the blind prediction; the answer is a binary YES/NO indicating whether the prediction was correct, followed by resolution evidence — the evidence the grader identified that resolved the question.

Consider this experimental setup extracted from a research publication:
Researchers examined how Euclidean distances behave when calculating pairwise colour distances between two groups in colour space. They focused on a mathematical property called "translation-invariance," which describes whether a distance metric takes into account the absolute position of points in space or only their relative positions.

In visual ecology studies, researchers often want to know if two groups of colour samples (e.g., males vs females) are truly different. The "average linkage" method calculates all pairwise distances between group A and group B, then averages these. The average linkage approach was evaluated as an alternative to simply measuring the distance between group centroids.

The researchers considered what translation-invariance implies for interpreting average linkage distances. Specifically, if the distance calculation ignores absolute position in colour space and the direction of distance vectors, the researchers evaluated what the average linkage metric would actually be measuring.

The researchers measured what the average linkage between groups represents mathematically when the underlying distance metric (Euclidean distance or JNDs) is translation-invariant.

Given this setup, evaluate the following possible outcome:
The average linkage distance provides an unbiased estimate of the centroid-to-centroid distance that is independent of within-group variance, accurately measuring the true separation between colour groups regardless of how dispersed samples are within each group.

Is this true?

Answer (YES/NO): NO